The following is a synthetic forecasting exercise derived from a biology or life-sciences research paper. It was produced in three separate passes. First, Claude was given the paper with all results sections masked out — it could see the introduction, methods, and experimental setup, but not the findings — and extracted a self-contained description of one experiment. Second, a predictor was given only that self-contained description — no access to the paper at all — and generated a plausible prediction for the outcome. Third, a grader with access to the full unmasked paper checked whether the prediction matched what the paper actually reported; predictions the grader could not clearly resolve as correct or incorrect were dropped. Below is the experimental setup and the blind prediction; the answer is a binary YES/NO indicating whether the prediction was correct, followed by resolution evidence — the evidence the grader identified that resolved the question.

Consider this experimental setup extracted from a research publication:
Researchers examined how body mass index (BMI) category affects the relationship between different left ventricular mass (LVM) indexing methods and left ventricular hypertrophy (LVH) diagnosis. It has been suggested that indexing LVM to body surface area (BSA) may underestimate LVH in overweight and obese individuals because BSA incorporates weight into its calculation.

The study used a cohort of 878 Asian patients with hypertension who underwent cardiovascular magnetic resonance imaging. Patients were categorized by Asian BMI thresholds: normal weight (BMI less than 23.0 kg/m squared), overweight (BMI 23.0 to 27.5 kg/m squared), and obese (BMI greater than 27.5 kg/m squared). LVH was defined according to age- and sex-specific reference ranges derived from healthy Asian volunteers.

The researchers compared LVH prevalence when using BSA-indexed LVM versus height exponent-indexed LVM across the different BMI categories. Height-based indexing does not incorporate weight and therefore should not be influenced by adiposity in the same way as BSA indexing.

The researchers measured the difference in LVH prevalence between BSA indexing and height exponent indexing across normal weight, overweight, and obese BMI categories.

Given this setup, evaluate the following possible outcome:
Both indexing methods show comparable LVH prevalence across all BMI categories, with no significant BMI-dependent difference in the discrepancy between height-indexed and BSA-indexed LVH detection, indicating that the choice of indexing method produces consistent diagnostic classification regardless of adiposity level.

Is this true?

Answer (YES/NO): NO